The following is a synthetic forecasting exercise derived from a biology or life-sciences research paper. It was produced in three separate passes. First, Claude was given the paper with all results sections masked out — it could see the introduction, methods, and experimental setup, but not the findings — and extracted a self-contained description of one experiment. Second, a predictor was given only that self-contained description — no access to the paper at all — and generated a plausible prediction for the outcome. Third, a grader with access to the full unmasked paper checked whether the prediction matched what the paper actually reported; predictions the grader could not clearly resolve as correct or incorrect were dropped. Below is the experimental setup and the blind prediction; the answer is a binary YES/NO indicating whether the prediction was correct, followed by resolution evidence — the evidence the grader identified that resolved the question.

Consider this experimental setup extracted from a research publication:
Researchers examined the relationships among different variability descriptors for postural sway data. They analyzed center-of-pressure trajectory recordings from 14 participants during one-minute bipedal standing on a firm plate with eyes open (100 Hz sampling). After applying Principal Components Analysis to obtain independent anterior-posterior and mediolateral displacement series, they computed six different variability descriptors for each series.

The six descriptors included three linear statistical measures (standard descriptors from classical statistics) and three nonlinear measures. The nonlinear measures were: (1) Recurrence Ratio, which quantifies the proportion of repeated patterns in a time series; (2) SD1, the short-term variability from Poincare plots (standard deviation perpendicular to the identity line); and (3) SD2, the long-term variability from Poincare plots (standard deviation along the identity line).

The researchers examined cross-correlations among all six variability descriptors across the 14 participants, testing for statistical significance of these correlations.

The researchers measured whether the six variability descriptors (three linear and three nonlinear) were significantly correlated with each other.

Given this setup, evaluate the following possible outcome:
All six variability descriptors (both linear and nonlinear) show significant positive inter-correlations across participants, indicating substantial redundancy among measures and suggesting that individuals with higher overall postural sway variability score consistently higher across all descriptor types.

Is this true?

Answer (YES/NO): NO